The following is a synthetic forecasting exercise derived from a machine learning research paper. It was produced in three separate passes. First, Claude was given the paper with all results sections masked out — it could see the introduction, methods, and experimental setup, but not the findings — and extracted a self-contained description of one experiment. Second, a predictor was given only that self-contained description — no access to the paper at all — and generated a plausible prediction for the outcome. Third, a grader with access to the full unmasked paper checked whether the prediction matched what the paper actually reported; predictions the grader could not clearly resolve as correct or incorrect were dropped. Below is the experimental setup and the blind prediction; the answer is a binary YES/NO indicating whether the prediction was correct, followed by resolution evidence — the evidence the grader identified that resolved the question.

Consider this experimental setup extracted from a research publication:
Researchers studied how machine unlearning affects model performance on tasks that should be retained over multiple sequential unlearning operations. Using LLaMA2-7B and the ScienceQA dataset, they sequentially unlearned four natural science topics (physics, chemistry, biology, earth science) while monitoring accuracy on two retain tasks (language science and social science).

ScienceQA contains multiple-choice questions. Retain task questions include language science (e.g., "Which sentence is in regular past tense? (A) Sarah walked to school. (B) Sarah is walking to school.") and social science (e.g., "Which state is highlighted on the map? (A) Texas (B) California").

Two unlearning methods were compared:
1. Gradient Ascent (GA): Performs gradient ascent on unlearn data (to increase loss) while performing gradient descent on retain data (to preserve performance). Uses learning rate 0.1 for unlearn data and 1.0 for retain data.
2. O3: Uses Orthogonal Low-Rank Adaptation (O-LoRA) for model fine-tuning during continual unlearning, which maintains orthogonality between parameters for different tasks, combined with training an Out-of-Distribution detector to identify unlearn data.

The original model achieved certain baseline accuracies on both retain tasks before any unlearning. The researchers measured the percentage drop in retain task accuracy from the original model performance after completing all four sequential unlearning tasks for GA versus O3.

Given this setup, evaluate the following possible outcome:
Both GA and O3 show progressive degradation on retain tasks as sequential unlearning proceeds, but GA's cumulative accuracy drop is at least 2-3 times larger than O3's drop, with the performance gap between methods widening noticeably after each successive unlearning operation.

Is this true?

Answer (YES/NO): NO